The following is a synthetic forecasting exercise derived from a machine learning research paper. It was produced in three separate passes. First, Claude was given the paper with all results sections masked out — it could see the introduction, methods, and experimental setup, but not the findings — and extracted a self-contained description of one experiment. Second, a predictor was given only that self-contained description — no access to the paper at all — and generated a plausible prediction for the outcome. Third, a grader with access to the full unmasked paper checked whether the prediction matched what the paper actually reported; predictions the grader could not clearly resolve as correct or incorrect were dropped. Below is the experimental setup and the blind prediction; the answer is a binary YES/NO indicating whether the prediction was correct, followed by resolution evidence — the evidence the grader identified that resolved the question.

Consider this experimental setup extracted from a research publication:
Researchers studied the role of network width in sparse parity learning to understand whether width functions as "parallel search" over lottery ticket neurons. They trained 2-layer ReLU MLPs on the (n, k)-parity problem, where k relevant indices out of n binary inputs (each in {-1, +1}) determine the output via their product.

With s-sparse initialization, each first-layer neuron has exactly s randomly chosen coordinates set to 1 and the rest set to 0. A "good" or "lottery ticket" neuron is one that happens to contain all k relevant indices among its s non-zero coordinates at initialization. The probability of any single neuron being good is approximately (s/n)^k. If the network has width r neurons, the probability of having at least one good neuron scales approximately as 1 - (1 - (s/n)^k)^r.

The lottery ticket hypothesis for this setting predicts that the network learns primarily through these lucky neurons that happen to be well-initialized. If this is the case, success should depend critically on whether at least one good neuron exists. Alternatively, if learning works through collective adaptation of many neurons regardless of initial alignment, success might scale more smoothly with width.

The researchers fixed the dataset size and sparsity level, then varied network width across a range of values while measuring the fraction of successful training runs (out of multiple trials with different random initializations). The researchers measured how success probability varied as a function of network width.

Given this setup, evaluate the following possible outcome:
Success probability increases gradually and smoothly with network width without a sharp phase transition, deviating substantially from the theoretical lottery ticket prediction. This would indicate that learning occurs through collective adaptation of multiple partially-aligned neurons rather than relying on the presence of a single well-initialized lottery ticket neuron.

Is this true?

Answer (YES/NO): NO